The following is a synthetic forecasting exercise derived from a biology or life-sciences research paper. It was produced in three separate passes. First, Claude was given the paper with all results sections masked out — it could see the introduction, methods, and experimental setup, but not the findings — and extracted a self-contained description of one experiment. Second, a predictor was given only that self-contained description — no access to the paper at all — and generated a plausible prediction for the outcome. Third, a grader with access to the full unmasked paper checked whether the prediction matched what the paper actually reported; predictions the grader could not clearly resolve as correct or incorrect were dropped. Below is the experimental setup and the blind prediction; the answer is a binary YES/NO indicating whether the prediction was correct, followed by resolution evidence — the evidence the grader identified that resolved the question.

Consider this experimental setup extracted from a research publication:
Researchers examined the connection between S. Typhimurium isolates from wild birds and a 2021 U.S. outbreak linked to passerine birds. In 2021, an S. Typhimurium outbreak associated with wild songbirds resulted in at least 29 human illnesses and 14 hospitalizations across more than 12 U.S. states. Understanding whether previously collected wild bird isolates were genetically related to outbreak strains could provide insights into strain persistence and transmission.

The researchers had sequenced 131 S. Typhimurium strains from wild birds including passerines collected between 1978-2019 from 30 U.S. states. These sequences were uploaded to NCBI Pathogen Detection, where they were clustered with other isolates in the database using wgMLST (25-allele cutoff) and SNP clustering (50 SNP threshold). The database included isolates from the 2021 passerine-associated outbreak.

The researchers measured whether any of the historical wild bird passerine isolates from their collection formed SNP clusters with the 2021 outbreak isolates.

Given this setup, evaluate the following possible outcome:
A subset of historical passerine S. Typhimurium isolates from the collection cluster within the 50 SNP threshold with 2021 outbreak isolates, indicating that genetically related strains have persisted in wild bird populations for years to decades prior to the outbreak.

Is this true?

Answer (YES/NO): YES